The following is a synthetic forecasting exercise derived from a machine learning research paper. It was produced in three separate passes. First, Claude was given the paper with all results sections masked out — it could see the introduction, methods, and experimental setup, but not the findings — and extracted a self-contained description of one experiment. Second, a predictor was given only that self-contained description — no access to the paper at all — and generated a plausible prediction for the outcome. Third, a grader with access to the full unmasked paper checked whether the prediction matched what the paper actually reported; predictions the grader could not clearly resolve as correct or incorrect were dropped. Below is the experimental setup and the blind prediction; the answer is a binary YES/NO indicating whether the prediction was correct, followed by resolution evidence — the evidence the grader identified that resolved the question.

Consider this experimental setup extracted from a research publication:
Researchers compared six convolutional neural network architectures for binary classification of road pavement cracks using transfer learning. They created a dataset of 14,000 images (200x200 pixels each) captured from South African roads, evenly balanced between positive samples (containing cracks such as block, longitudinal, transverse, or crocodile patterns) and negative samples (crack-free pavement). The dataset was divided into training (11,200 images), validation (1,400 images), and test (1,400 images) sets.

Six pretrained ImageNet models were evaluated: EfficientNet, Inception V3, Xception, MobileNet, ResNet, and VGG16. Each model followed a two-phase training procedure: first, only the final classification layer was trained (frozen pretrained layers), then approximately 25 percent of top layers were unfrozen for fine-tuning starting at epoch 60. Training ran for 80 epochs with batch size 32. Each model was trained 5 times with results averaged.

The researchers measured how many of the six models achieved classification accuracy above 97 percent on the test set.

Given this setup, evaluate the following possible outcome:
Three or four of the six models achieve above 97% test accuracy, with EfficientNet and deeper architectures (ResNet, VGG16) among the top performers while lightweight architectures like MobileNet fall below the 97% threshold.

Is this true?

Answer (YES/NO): NO